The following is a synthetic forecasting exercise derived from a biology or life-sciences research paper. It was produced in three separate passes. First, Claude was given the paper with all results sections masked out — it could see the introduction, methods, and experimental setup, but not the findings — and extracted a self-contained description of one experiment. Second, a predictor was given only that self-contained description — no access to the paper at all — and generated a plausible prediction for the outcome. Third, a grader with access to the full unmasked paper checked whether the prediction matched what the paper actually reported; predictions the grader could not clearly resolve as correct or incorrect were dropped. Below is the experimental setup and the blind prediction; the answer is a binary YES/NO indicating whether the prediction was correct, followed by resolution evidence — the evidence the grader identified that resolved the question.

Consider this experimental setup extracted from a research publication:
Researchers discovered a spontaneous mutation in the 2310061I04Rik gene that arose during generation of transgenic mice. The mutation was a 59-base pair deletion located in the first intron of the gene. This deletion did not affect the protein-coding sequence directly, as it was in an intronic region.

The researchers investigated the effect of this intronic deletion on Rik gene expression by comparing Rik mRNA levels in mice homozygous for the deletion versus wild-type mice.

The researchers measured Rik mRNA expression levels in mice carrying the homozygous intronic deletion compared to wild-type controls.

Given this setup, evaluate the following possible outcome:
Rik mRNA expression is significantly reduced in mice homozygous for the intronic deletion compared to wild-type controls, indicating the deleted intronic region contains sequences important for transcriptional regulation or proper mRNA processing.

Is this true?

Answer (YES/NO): YES